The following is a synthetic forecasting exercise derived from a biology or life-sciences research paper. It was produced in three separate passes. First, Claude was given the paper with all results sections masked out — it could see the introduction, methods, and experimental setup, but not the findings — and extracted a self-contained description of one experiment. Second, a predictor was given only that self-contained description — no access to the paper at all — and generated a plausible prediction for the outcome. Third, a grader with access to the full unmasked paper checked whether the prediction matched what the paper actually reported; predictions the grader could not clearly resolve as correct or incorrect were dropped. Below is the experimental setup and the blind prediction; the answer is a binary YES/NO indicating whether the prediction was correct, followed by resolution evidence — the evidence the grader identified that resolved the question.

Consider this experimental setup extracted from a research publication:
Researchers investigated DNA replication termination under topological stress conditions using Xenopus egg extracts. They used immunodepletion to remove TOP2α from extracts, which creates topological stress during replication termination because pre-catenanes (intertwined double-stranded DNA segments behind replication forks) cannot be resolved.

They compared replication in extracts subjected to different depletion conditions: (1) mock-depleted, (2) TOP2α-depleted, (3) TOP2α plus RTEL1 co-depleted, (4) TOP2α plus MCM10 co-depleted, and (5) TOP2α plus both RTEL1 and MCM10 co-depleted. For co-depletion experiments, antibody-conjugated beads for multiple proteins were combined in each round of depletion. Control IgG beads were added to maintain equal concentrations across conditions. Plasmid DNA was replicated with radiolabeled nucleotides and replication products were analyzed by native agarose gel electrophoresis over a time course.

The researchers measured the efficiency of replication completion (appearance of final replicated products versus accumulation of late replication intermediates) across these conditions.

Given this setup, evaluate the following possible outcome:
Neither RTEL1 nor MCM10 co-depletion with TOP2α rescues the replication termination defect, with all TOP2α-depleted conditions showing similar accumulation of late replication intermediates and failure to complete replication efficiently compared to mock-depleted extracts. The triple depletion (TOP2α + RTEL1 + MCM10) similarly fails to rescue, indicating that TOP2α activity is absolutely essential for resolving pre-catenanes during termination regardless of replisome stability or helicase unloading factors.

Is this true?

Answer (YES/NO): NO